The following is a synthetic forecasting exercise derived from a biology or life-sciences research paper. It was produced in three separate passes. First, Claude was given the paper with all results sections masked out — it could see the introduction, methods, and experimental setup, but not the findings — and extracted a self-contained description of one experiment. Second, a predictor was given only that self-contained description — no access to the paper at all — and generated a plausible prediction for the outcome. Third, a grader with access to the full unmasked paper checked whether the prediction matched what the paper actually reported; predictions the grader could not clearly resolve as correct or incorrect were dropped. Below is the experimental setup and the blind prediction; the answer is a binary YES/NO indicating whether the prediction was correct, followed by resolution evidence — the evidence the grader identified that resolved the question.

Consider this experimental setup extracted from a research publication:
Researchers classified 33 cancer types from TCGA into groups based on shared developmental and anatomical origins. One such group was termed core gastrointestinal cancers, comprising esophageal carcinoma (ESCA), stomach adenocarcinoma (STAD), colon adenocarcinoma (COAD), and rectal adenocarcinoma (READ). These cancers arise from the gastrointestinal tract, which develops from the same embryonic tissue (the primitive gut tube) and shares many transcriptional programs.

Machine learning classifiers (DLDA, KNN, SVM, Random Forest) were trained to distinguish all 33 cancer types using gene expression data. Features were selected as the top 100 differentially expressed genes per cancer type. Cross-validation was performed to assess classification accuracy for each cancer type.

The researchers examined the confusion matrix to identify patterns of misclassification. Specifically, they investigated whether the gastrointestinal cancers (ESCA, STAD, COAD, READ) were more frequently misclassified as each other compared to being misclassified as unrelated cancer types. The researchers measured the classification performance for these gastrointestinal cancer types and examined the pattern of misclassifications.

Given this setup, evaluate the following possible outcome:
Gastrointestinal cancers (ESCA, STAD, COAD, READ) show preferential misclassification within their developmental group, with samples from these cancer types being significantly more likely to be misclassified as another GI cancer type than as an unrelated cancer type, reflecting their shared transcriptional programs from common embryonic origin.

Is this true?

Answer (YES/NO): YES